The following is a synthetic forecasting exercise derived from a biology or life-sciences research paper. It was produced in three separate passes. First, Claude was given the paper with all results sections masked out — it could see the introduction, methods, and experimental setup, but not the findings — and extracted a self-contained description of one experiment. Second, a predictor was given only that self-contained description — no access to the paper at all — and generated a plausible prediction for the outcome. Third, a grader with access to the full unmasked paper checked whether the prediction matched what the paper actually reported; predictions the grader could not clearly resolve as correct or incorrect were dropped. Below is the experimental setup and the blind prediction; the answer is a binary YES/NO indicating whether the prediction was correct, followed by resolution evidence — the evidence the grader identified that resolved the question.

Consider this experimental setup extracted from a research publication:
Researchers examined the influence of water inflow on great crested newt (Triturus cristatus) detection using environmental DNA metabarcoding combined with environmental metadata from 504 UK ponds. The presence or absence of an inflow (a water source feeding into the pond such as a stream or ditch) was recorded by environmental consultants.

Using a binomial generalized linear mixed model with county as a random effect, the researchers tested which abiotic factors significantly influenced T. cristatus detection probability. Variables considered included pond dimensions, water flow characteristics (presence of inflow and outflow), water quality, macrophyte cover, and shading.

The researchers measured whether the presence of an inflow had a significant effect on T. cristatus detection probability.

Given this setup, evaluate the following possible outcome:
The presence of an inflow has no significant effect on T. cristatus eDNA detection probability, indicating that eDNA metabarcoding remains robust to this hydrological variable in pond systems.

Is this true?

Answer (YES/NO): NO